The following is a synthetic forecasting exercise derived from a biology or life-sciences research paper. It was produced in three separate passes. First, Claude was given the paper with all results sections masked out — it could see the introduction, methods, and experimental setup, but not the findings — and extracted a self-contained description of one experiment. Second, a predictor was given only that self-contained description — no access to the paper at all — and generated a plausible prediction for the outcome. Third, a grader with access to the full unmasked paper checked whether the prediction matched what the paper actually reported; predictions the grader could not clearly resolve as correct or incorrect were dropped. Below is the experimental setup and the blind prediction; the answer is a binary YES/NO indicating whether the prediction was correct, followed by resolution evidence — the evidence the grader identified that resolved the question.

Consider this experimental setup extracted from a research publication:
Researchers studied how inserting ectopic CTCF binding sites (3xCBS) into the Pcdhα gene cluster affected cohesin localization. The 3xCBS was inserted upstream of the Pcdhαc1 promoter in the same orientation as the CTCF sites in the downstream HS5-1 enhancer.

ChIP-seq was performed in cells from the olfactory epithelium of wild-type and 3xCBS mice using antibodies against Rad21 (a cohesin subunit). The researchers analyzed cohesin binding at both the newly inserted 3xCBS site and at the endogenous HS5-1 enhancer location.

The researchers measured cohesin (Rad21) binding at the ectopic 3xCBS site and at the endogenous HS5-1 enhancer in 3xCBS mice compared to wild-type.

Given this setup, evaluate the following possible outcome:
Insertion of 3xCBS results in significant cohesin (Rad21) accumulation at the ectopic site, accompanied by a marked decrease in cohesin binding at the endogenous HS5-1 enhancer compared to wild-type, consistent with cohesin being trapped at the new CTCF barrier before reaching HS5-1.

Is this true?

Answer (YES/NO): YES